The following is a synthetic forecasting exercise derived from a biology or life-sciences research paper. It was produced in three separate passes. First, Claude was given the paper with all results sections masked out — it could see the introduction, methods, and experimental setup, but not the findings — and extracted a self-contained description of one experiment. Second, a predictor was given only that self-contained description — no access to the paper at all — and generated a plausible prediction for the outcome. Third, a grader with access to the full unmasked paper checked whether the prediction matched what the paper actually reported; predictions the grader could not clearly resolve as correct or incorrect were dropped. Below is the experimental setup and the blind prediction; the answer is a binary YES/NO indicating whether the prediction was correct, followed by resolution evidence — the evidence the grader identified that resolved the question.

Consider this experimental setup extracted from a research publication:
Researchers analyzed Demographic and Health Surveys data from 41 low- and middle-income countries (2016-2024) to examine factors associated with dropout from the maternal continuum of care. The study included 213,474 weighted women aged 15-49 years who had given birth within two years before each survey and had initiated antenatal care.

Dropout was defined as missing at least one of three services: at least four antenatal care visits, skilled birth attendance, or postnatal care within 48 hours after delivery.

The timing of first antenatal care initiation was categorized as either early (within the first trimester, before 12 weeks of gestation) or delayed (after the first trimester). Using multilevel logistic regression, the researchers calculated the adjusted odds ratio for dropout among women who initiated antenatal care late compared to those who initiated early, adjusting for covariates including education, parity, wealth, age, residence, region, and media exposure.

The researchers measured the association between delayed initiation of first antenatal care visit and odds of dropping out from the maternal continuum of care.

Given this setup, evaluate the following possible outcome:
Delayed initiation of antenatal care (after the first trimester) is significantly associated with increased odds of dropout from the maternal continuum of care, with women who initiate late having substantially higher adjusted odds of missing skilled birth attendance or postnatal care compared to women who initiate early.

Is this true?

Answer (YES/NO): YES